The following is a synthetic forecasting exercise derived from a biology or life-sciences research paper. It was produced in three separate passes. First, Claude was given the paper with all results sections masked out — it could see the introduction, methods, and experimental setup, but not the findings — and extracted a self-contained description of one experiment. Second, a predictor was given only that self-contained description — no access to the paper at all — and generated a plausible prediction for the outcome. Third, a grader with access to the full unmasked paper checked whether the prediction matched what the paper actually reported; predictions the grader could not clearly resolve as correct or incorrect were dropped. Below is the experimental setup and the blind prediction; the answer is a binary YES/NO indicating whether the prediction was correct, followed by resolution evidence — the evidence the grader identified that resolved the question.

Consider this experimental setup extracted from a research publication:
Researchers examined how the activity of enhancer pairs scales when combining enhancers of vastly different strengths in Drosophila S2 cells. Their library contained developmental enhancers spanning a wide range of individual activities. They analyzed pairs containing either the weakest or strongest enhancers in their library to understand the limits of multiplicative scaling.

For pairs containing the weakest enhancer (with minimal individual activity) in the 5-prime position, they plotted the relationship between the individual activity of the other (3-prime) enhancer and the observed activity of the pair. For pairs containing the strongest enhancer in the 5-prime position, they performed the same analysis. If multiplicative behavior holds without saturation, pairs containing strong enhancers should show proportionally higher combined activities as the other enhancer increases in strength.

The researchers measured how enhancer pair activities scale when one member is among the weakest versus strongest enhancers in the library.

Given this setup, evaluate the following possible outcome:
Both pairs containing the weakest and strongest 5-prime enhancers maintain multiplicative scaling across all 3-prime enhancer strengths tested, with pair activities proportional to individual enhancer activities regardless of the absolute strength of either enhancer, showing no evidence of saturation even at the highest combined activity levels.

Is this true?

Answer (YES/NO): NO